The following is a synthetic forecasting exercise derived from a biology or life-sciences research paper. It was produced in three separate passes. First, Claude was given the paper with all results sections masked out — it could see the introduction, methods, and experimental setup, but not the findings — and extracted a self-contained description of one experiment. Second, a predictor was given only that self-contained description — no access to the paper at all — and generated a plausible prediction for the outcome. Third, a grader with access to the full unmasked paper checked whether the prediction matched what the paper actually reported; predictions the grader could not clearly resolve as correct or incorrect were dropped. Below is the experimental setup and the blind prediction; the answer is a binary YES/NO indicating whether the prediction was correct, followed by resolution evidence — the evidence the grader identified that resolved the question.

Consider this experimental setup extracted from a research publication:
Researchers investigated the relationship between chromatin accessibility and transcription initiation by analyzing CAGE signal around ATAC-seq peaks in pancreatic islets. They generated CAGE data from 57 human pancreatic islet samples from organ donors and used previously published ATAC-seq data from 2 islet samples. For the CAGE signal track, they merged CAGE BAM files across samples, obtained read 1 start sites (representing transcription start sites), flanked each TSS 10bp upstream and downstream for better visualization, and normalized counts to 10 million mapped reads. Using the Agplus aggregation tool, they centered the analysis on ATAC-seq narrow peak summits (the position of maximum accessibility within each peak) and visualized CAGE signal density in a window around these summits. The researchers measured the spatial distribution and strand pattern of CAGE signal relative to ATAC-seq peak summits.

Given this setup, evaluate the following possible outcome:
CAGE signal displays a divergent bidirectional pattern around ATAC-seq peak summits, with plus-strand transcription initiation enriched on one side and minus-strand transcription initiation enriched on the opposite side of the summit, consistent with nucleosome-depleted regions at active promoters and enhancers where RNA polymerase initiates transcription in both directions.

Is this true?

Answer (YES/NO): YES